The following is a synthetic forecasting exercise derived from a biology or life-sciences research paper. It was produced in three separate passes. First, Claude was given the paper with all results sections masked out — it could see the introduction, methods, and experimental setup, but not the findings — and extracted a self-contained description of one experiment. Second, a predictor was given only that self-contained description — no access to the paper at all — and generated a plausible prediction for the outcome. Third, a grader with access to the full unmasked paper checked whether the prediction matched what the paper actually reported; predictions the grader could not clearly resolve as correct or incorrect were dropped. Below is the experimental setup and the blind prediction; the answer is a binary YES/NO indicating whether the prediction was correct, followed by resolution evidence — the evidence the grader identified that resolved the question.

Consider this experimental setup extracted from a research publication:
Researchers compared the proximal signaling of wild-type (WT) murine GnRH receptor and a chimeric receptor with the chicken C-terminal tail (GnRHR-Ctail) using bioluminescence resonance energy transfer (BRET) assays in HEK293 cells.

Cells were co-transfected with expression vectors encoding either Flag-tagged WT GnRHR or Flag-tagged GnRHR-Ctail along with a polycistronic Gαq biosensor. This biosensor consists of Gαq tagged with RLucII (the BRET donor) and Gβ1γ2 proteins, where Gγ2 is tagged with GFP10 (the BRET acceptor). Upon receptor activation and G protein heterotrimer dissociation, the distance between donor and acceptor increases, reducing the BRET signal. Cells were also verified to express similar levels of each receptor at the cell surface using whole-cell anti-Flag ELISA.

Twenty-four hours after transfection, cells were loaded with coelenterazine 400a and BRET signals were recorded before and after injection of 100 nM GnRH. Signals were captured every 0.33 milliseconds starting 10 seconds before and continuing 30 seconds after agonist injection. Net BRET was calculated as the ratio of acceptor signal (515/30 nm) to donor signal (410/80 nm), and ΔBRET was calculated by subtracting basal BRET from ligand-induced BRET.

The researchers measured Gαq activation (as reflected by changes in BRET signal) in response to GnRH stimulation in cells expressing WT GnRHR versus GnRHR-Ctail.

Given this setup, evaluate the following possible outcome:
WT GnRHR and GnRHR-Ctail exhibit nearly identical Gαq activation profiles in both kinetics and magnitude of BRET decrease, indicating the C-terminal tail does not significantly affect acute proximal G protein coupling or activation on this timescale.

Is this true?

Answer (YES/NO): NO